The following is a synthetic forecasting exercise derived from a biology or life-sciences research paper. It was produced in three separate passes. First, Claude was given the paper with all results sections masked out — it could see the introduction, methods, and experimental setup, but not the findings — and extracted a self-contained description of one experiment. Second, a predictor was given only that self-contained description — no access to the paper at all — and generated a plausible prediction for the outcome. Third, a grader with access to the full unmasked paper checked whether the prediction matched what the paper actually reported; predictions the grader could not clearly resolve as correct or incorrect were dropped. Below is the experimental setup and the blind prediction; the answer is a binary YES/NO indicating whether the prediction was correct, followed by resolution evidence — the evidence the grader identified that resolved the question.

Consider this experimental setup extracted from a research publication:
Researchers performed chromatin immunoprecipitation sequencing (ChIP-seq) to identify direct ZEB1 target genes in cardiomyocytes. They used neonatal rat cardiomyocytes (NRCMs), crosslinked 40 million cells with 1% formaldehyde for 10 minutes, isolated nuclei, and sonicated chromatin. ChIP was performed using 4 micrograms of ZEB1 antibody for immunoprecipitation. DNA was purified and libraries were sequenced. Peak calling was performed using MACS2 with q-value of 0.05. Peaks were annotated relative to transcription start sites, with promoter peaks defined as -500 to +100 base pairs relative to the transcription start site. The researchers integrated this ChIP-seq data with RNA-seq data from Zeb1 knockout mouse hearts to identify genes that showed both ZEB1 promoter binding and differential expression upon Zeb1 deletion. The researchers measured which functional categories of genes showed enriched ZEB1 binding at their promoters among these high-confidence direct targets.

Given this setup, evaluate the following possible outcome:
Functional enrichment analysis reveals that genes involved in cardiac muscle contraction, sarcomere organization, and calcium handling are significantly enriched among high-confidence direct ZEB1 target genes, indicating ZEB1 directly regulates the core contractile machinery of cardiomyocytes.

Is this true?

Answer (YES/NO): NO